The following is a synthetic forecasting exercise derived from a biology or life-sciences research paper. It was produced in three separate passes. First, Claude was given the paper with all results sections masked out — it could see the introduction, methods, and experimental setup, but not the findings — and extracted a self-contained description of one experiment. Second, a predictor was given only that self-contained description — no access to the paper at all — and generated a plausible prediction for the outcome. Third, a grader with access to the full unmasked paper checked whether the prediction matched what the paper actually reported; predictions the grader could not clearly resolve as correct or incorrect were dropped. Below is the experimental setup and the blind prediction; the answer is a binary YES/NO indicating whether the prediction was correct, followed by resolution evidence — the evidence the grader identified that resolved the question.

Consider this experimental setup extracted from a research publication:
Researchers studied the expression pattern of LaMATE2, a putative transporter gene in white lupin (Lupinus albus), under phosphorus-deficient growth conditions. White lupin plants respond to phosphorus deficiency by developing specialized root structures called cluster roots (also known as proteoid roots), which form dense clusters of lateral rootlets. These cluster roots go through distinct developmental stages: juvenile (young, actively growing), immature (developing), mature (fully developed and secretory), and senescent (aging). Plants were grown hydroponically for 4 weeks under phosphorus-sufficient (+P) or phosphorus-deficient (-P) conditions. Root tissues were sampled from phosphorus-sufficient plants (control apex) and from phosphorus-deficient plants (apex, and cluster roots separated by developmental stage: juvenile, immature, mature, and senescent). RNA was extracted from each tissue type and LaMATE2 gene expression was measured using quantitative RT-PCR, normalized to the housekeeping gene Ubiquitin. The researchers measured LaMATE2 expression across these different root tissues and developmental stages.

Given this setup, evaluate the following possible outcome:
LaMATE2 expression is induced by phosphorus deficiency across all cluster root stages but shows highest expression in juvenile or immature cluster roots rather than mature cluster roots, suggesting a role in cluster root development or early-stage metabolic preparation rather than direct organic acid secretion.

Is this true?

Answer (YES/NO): YES